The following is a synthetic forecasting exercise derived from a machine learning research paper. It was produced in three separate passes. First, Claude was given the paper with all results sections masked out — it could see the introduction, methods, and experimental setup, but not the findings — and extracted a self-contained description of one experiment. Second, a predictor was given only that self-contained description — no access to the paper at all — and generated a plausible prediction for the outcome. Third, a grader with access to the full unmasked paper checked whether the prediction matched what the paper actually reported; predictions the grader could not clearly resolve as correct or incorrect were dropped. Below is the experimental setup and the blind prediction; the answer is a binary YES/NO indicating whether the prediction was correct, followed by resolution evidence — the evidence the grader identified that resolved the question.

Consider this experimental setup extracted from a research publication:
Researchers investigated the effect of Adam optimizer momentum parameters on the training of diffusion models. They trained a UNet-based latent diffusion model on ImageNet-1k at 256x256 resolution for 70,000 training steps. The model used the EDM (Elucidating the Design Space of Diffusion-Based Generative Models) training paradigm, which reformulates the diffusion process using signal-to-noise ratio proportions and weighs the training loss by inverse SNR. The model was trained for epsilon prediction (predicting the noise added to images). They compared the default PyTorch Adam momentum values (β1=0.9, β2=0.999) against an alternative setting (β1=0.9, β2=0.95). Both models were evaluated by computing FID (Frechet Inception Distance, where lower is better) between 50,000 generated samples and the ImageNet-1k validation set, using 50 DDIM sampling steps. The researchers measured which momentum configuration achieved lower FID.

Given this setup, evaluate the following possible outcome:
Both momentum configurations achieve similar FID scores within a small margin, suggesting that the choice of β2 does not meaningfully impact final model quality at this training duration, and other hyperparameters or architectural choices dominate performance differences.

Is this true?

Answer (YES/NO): NO